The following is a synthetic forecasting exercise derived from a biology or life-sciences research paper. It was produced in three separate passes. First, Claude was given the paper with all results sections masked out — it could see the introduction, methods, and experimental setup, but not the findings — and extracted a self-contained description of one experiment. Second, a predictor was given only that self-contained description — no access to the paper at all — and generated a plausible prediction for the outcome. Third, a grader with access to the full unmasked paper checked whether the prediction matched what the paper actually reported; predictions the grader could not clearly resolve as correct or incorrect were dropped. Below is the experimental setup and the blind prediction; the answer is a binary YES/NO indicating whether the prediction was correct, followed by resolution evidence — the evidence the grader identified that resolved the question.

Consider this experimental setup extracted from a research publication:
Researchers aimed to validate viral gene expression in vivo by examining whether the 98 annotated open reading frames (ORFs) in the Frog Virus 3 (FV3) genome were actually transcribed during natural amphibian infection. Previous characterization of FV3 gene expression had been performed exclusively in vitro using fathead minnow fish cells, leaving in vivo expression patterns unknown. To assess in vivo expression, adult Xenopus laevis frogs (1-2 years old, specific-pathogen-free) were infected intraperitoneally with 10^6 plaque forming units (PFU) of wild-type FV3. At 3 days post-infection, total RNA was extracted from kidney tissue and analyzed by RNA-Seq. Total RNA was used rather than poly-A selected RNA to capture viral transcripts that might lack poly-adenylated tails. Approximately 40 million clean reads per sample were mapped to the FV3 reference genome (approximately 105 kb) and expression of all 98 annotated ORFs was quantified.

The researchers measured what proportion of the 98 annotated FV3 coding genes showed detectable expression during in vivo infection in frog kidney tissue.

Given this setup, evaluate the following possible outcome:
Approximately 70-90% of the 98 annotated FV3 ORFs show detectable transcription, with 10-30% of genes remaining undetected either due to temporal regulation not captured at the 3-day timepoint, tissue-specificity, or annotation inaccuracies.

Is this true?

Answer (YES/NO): NO